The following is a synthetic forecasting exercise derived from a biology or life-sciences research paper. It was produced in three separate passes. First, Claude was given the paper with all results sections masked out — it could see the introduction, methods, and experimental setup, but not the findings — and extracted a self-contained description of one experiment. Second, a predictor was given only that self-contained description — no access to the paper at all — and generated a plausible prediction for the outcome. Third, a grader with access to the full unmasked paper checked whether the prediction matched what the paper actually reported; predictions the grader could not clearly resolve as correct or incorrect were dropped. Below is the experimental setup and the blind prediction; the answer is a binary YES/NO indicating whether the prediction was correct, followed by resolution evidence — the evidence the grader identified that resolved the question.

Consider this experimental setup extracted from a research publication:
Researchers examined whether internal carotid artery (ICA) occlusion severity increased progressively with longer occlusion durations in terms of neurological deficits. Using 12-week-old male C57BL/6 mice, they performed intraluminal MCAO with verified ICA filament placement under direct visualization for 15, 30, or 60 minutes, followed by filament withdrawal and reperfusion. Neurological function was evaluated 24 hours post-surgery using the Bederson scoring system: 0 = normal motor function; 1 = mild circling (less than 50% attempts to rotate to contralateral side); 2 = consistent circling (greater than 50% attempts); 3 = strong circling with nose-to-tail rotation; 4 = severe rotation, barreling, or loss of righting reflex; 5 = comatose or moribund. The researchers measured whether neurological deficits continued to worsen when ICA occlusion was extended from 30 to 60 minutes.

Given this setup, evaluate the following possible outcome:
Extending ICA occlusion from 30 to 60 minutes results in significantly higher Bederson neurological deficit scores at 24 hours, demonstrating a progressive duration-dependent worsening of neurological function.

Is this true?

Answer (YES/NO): NO